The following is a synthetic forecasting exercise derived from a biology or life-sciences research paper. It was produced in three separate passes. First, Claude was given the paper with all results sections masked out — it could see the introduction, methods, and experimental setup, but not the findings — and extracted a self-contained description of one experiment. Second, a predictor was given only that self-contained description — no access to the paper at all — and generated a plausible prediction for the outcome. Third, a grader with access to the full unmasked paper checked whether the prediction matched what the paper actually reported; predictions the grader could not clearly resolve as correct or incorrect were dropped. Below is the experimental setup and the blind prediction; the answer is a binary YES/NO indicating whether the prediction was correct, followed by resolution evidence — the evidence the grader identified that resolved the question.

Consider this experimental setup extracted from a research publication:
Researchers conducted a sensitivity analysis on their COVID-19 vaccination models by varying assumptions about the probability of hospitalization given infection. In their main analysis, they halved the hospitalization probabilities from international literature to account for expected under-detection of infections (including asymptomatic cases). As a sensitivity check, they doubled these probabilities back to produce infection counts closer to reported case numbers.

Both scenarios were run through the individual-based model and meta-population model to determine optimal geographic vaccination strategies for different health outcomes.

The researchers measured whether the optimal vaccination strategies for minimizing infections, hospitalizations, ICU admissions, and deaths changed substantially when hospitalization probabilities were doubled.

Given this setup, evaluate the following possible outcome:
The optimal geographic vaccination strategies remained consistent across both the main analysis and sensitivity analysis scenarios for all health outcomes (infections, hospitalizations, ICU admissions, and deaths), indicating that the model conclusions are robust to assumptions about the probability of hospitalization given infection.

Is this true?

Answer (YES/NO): YES